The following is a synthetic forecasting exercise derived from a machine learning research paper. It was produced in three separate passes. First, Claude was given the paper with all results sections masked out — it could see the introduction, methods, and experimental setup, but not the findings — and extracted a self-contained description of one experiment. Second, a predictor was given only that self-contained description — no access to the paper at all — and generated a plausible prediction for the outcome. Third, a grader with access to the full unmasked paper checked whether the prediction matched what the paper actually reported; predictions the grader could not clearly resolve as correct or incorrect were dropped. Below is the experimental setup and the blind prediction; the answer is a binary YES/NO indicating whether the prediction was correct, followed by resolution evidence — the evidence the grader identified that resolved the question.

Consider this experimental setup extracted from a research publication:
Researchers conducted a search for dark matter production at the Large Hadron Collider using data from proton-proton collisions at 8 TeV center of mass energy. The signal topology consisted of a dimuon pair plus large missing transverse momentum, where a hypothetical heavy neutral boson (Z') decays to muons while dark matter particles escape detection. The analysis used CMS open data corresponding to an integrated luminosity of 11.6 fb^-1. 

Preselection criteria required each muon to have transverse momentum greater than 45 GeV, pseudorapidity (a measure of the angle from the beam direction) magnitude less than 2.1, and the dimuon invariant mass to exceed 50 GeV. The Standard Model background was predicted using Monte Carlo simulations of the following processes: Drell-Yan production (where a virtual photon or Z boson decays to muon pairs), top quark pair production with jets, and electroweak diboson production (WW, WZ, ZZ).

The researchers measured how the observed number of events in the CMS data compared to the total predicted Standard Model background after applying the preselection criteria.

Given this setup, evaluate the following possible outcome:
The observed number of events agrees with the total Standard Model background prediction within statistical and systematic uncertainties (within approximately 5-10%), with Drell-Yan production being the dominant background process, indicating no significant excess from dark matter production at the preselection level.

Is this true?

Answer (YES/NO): NO